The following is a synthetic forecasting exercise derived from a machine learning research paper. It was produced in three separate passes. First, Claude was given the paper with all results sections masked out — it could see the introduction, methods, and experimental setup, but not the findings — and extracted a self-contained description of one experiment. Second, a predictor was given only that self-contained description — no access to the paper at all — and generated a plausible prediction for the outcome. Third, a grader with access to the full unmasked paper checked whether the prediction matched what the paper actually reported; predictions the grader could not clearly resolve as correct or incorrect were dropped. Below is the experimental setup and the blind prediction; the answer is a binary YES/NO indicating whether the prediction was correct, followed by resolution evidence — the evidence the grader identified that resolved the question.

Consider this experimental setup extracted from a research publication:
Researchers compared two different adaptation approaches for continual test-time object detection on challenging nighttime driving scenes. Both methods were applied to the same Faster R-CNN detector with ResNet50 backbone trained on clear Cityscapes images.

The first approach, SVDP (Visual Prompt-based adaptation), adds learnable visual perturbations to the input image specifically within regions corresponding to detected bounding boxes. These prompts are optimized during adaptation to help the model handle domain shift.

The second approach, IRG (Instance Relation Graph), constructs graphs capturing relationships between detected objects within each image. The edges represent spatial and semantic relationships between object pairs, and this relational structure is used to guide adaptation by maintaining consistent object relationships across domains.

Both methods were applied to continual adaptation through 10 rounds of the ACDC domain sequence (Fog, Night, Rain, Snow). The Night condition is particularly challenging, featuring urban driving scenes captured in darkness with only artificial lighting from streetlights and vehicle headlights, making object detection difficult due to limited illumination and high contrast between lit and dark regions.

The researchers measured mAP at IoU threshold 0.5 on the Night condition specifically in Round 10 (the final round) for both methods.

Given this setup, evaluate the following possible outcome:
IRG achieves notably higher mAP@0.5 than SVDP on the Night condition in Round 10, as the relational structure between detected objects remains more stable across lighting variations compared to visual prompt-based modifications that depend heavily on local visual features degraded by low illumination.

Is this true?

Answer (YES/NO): NO